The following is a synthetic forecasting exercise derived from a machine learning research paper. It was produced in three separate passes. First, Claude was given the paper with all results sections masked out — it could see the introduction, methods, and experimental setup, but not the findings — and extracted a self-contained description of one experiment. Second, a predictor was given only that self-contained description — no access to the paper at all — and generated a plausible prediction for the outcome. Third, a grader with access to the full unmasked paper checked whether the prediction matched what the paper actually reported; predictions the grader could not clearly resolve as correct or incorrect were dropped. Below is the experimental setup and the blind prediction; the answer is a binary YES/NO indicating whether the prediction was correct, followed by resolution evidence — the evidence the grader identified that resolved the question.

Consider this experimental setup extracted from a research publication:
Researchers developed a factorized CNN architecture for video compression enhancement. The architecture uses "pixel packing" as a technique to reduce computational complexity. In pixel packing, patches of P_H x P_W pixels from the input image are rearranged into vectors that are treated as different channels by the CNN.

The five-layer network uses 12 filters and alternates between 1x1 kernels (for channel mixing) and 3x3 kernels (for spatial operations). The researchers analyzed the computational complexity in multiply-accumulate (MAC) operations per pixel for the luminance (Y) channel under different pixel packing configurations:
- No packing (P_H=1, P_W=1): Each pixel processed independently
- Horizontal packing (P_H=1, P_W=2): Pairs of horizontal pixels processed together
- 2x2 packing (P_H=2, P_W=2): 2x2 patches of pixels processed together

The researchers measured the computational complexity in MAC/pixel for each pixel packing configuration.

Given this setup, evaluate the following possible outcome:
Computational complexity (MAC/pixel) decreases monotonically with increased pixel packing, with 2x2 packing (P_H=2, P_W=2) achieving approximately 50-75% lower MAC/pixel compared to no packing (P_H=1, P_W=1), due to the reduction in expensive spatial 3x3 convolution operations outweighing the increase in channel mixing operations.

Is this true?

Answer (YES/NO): YES